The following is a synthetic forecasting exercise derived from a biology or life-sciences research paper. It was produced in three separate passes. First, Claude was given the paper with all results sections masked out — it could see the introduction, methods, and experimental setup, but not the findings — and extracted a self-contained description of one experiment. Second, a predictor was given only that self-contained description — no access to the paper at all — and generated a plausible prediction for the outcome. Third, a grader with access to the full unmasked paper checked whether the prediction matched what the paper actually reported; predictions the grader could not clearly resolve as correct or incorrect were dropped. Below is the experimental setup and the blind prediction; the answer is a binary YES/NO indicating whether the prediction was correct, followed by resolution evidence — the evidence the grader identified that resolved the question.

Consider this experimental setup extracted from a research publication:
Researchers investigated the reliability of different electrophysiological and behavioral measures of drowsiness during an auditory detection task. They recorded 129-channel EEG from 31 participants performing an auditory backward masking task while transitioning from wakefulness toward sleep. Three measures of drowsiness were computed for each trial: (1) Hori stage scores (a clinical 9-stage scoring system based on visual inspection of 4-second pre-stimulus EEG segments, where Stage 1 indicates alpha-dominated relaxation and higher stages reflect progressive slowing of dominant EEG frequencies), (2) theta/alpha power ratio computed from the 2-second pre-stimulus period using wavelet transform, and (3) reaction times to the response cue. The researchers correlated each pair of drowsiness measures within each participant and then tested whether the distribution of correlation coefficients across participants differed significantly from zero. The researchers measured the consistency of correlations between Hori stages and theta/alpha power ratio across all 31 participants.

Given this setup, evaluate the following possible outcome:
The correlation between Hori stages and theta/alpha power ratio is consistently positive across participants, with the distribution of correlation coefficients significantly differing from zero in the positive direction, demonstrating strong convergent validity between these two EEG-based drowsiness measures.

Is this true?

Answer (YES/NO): YES